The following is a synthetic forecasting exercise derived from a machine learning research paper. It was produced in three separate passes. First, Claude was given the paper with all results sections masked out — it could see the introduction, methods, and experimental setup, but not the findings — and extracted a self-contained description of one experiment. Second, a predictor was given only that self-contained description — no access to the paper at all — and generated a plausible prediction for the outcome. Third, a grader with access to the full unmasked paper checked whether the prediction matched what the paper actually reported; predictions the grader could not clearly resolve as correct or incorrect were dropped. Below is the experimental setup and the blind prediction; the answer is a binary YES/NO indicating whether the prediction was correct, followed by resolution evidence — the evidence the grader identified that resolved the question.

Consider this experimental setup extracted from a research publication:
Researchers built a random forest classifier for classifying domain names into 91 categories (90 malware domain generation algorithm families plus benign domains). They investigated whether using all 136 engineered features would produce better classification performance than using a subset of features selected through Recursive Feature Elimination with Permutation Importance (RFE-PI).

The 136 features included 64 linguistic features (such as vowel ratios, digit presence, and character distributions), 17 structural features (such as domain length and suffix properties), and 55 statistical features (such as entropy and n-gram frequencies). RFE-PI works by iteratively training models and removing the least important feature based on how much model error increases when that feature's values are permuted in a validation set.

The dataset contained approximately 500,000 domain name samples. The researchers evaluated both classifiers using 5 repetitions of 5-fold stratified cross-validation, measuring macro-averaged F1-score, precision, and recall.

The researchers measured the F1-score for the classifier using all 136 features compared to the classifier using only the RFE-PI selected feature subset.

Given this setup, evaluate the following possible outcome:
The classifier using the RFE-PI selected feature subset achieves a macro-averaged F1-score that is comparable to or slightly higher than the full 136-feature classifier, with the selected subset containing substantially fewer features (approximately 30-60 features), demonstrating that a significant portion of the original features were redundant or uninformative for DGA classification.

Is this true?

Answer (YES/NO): NO